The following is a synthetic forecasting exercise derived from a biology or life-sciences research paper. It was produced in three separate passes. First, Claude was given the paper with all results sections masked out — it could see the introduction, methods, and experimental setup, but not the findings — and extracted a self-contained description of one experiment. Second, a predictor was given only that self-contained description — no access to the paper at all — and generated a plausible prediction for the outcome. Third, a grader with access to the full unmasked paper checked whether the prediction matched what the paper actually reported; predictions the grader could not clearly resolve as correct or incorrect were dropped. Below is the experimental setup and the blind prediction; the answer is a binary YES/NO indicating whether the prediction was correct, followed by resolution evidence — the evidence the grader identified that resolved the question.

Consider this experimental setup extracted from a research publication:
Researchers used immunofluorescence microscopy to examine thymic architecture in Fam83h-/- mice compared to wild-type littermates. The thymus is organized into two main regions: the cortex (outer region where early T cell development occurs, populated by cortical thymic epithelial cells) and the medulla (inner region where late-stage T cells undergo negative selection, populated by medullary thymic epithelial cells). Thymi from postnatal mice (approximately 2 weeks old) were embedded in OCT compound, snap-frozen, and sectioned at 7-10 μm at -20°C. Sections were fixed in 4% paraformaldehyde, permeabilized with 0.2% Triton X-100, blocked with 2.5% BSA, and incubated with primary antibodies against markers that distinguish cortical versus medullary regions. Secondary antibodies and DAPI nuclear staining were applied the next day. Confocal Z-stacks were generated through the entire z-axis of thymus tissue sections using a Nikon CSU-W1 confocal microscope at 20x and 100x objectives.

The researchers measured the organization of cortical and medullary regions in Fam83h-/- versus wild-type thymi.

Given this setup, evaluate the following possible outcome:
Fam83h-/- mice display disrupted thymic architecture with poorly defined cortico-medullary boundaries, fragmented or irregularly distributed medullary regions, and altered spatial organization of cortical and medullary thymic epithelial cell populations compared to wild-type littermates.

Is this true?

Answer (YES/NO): YES